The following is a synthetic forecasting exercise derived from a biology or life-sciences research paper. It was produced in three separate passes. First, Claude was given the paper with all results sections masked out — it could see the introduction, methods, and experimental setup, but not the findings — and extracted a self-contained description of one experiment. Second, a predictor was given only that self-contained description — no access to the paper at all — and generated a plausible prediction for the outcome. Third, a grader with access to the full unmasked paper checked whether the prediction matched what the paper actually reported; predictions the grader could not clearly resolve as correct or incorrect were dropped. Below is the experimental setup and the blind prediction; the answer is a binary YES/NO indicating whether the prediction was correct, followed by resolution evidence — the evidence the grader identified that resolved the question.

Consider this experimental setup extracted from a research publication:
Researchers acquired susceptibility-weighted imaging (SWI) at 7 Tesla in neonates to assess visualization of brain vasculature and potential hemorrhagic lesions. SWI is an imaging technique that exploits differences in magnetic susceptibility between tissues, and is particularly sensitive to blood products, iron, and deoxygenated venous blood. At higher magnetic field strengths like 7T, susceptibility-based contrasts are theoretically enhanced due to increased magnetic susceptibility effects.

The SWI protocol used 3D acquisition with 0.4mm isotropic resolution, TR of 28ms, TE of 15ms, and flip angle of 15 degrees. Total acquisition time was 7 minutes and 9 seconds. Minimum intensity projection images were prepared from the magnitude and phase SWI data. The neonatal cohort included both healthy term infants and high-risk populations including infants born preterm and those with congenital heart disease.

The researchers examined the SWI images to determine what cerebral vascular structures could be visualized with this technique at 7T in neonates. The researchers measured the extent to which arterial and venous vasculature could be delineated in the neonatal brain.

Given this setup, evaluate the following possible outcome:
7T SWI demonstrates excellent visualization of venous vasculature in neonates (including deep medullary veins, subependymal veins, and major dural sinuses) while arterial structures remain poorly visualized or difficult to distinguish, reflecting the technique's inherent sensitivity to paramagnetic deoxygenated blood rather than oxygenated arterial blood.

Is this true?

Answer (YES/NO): NO